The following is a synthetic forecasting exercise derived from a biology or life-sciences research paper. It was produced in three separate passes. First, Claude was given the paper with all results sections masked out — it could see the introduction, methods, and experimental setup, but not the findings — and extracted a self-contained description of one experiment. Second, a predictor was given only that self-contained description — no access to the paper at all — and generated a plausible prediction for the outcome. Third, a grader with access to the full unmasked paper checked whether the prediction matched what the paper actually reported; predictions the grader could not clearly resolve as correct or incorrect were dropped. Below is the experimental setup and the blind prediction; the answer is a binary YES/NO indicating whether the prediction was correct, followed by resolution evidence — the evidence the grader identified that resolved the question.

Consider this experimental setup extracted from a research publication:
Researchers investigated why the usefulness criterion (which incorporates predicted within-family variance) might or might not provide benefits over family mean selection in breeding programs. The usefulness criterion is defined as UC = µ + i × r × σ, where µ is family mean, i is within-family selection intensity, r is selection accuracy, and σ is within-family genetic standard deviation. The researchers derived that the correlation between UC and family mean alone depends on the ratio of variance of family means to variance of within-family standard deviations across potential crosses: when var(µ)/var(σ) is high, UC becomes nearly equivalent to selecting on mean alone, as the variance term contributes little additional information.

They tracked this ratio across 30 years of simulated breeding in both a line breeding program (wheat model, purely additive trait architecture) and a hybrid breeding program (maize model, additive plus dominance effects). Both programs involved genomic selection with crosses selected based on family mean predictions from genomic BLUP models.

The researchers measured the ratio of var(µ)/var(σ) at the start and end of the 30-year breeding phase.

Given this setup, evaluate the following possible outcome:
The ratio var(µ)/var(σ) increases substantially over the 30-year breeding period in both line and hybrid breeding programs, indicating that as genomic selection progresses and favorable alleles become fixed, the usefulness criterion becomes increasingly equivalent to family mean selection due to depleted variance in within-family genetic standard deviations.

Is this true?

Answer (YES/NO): NO